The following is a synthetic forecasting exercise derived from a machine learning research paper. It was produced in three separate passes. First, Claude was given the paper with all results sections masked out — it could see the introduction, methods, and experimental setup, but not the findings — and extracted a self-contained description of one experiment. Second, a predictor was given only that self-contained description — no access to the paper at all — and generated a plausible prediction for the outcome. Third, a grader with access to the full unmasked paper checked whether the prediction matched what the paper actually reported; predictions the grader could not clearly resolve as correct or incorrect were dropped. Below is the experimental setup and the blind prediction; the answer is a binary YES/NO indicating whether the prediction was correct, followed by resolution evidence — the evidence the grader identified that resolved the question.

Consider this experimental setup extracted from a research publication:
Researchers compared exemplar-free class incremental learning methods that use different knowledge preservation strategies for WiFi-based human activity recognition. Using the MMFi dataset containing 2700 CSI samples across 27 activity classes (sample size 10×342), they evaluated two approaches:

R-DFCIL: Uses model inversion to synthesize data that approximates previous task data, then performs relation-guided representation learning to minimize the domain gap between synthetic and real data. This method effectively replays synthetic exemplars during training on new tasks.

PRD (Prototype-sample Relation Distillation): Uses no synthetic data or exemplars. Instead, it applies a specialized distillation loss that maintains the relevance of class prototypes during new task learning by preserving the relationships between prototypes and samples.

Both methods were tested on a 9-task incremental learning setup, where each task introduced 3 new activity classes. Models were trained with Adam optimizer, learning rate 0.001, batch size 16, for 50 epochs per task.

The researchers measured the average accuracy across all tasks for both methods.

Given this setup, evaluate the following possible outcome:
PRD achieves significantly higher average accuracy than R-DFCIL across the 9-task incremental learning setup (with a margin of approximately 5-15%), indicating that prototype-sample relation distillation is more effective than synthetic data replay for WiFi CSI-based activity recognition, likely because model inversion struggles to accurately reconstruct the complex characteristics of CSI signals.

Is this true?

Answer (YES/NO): NO